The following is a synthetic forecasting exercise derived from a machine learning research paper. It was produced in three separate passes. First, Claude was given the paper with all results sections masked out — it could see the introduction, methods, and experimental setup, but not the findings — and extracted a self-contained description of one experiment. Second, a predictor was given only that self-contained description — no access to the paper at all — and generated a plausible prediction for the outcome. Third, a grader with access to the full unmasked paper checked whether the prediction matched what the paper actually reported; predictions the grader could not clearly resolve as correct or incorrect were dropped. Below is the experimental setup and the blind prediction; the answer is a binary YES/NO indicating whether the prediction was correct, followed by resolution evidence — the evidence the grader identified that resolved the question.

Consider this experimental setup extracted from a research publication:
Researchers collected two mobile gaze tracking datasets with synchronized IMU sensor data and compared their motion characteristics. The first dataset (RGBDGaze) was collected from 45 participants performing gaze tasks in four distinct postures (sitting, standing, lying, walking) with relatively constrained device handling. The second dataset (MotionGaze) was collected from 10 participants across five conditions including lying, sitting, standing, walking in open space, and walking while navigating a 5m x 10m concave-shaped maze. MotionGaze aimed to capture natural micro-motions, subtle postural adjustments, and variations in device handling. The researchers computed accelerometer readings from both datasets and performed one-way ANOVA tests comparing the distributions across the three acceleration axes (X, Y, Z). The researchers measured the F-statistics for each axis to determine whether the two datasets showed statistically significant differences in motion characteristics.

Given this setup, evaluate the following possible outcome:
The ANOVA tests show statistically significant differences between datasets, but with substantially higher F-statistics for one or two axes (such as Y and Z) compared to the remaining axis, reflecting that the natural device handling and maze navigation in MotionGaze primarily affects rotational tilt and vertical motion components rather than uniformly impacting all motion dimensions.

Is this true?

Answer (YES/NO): YES